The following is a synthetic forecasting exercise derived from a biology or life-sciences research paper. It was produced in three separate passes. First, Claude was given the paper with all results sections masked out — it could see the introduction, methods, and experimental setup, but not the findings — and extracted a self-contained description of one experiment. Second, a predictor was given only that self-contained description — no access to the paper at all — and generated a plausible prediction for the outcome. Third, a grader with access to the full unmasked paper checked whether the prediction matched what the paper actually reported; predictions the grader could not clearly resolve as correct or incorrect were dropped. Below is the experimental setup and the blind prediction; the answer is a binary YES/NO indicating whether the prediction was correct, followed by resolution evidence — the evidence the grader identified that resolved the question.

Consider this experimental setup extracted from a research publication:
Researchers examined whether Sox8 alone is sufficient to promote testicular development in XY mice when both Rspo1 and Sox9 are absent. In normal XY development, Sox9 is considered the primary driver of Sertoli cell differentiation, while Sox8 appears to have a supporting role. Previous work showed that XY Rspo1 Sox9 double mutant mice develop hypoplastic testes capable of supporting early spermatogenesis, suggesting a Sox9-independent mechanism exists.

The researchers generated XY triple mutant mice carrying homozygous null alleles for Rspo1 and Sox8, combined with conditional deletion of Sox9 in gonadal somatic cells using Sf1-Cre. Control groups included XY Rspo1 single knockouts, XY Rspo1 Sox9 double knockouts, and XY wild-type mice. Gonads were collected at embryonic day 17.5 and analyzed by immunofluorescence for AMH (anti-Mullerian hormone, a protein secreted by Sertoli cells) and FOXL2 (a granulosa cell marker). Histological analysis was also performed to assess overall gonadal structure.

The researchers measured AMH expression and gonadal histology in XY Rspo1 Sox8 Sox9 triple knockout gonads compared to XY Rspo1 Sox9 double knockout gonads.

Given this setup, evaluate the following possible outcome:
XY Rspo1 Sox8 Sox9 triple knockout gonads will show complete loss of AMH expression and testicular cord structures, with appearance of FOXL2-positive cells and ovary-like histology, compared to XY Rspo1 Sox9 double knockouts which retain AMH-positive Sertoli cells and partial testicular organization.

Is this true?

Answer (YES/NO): NO